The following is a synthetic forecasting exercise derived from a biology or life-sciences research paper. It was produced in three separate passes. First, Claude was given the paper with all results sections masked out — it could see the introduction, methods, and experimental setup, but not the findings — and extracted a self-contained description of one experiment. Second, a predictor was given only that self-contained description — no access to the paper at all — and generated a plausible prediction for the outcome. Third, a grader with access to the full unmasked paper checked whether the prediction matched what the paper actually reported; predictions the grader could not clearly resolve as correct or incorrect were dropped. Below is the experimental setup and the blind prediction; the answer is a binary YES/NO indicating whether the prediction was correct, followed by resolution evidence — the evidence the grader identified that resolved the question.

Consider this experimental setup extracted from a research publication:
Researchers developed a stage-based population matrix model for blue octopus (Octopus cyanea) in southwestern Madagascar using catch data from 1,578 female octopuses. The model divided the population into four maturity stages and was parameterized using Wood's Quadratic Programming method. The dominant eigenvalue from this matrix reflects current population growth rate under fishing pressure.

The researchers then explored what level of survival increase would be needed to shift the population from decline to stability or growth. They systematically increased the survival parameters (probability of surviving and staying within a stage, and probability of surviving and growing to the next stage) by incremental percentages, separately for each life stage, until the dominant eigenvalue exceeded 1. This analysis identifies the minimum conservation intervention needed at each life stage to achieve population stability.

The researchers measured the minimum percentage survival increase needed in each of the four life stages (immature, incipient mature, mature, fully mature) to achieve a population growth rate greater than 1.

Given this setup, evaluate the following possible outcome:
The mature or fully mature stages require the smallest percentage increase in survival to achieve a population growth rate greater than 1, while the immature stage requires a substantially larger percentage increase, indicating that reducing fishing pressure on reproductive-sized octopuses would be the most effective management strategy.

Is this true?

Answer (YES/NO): NO